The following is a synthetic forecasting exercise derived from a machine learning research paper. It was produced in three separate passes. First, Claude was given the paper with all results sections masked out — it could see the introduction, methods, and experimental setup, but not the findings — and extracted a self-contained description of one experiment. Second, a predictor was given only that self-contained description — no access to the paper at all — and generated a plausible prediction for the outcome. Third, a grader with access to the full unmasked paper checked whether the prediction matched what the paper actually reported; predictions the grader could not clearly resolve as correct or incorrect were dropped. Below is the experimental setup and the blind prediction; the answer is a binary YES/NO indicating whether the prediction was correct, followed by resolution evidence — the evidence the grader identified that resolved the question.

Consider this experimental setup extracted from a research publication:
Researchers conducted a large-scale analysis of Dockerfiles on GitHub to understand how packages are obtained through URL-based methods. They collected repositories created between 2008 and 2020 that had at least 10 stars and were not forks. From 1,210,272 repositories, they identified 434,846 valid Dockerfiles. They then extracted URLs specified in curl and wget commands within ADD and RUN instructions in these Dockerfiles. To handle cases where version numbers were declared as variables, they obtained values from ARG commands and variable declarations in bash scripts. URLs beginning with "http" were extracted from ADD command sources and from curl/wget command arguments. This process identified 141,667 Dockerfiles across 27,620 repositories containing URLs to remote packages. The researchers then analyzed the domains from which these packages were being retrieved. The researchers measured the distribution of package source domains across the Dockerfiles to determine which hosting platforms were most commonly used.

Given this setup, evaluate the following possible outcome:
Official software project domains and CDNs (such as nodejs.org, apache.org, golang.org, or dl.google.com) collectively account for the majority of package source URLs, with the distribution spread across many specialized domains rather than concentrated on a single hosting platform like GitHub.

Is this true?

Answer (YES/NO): NO